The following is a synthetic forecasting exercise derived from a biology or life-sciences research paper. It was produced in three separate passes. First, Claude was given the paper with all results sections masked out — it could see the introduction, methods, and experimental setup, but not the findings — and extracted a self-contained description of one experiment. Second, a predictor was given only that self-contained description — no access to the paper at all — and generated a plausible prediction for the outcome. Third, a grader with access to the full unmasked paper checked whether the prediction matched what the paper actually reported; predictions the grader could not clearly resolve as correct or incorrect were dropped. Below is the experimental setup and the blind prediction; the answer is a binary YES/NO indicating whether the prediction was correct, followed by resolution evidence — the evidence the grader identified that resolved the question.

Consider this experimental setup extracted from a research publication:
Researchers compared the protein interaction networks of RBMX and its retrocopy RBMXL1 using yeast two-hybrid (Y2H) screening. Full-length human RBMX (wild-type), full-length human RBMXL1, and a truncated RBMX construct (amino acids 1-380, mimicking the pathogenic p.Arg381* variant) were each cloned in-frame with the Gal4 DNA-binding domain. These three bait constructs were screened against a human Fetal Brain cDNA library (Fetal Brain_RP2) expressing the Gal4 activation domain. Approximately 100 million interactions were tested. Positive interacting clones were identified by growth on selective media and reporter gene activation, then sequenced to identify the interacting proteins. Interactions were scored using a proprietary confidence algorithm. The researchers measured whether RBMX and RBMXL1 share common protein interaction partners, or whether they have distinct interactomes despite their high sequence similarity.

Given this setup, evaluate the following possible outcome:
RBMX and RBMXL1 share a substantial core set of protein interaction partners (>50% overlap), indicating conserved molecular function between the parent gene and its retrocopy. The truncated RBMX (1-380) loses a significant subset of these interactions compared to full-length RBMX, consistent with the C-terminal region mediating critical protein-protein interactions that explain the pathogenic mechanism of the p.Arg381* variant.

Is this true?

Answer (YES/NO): NO